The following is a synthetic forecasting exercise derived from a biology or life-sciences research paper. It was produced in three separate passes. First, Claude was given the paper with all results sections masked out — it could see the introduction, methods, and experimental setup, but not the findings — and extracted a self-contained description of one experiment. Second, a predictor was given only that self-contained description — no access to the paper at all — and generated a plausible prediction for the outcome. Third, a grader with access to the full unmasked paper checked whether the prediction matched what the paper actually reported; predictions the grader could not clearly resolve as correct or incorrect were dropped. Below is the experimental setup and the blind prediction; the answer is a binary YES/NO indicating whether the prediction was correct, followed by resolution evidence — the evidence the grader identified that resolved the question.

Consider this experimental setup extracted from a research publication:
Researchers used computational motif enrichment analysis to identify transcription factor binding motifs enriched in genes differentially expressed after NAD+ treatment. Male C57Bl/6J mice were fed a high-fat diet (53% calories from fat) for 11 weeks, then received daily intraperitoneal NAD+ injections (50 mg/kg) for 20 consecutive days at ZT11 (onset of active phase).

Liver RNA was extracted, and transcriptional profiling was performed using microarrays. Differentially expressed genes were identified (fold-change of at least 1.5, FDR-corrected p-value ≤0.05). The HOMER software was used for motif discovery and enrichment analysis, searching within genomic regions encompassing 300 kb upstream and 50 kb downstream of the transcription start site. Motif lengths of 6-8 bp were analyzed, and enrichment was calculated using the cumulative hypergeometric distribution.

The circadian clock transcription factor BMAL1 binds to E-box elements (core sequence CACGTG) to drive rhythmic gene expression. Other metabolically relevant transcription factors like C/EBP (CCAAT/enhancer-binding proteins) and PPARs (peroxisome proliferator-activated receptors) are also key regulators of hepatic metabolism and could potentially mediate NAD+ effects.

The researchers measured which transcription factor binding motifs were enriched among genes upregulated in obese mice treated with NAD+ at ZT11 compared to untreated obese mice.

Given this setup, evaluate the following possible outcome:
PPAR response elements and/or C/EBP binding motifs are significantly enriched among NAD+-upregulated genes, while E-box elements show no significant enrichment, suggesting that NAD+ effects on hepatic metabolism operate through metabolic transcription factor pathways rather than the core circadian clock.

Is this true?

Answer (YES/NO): NO